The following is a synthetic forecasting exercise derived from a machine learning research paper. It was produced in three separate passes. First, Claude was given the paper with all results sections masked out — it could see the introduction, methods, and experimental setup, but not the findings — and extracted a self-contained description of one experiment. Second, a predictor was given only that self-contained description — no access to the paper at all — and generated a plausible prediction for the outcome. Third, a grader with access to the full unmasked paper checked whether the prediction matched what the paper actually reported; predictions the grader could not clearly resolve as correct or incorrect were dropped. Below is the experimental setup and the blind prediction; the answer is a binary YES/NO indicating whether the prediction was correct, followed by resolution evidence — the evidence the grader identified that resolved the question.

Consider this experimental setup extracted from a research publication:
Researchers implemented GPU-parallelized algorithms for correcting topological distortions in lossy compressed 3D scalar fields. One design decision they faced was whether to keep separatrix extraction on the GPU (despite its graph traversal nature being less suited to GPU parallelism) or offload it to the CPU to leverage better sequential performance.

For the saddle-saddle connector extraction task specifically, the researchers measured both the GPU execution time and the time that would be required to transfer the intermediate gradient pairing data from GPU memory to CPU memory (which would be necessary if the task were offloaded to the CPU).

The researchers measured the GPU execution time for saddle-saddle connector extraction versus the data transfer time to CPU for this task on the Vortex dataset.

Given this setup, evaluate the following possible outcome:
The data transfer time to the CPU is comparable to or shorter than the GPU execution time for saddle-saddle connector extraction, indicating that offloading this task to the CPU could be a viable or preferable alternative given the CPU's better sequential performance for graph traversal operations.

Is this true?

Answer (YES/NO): NO